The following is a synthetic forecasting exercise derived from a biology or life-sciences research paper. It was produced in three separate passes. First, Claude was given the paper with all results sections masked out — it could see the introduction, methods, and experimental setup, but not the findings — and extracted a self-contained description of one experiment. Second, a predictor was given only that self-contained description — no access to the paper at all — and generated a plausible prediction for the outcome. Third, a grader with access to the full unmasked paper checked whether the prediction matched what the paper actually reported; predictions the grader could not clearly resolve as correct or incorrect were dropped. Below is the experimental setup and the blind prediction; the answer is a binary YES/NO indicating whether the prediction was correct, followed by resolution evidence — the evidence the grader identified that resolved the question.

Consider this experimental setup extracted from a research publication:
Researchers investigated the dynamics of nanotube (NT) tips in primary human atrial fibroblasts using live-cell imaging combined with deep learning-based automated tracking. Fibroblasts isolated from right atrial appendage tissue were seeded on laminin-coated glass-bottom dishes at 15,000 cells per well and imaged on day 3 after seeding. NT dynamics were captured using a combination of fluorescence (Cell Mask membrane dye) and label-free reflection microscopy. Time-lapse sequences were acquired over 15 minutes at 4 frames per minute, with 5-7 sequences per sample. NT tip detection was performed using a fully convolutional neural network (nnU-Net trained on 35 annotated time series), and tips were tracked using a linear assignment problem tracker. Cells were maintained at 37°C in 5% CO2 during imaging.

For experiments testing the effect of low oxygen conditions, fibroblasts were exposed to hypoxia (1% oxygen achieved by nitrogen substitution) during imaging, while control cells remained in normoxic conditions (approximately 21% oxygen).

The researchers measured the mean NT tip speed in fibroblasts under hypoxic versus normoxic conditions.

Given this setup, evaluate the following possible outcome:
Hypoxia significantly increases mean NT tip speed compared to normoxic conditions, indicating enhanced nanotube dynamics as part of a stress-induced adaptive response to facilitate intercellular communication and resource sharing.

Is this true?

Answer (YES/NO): NO